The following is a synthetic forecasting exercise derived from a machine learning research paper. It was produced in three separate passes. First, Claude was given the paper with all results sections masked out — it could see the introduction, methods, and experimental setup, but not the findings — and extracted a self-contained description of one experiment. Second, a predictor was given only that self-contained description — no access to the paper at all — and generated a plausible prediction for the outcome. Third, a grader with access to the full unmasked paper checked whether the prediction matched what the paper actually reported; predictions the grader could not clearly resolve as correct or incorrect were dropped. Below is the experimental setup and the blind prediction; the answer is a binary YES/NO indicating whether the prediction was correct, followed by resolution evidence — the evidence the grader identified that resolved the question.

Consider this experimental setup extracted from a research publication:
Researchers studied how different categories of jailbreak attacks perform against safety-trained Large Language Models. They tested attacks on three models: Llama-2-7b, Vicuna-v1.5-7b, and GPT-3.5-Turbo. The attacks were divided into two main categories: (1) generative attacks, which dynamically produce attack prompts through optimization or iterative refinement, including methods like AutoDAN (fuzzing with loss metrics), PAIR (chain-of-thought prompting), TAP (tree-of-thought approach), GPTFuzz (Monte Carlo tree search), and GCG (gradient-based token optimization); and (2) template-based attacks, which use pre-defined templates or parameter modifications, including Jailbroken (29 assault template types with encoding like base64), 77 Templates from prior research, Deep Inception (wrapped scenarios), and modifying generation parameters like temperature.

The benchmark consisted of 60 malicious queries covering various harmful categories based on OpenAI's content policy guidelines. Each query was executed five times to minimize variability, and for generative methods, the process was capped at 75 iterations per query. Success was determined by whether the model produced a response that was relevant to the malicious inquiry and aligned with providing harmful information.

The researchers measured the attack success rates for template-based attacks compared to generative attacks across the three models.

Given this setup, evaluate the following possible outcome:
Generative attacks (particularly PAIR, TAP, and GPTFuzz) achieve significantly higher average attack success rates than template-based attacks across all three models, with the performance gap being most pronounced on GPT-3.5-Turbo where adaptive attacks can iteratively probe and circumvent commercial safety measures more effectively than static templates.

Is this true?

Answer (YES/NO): NO